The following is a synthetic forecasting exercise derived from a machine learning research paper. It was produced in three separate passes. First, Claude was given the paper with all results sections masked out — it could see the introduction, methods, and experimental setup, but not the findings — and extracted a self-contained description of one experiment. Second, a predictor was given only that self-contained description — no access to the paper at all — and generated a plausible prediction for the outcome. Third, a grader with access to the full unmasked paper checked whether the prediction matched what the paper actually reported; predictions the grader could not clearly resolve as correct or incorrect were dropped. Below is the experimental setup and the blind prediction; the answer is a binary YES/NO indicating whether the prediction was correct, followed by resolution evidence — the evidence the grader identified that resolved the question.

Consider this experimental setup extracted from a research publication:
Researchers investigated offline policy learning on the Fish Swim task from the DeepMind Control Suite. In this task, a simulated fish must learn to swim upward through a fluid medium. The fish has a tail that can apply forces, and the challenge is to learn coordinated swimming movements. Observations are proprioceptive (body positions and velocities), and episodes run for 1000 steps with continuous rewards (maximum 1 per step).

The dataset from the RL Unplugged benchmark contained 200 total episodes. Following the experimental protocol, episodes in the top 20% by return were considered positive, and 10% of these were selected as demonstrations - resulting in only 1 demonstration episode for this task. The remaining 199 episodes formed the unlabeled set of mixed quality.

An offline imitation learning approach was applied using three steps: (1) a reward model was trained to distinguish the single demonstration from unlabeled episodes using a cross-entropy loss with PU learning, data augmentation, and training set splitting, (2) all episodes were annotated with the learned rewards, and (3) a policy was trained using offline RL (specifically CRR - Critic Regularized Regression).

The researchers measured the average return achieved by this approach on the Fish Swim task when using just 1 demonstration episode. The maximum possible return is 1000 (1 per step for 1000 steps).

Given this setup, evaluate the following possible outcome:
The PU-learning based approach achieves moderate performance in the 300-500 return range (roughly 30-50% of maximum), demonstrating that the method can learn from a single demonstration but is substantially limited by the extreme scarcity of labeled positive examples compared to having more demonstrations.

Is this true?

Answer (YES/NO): NO